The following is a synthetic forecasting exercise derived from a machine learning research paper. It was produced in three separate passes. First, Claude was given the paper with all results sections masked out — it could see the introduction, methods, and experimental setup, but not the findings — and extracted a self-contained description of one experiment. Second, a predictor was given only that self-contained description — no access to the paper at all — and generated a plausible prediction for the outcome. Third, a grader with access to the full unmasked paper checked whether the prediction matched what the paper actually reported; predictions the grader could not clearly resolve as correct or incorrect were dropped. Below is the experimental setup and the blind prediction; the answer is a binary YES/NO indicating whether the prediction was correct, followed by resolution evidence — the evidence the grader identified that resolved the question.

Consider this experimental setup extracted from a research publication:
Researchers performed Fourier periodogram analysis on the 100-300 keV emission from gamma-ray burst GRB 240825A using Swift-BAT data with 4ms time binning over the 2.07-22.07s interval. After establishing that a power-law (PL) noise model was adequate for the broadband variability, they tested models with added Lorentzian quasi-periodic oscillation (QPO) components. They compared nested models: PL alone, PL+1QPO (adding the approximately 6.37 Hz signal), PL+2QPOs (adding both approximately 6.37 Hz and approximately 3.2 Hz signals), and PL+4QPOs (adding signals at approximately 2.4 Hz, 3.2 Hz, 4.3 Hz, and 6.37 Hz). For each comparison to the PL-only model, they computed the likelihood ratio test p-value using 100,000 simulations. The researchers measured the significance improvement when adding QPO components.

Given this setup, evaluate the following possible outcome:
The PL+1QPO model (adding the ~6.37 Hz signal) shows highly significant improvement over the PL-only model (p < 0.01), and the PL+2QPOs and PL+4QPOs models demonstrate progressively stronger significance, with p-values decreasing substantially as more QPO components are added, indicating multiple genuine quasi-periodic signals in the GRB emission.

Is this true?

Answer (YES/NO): YES